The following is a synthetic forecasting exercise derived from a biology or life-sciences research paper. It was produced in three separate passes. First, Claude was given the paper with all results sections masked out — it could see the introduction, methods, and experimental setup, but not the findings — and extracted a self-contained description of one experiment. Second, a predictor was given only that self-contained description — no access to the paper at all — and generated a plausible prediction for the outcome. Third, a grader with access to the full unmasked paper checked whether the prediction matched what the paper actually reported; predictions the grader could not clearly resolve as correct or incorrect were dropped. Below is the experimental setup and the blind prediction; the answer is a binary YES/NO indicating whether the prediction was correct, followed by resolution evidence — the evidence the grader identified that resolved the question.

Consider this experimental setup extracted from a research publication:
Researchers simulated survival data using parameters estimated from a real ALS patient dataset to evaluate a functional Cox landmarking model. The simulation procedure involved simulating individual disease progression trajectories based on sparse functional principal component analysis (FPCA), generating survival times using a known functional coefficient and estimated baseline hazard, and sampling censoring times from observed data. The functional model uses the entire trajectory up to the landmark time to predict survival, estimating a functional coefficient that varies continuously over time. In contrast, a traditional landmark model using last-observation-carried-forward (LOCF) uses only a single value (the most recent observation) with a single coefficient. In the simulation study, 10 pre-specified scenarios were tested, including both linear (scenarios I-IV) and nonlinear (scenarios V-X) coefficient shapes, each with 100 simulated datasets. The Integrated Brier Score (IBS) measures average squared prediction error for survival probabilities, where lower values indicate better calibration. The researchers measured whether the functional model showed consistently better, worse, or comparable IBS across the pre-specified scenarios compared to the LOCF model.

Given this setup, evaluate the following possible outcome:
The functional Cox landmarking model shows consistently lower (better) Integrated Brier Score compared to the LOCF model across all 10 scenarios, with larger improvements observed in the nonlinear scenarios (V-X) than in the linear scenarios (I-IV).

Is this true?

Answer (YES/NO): NO